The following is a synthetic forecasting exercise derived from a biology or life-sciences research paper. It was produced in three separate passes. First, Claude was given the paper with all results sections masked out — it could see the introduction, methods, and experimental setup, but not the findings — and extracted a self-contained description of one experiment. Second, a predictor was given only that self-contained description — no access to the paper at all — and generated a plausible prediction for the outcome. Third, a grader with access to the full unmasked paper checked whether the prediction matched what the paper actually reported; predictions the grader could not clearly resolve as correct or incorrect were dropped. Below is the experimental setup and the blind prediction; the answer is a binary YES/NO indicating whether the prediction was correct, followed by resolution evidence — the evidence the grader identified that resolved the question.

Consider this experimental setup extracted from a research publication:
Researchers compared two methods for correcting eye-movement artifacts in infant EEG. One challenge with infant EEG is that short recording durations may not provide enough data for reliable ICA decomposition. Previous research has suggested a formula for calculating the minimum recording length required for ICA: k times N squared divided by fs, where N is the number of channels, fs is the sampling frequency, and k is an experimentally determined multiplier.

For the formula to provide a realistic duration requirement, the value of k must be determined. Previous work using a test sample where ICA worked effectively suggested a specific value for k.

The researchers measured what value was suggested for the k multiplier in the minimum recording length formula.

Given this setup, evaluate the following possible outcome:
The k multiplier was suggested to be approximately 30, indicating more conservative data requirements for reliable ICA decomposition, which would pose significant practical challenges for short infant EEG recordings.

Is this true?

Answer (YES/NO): YES